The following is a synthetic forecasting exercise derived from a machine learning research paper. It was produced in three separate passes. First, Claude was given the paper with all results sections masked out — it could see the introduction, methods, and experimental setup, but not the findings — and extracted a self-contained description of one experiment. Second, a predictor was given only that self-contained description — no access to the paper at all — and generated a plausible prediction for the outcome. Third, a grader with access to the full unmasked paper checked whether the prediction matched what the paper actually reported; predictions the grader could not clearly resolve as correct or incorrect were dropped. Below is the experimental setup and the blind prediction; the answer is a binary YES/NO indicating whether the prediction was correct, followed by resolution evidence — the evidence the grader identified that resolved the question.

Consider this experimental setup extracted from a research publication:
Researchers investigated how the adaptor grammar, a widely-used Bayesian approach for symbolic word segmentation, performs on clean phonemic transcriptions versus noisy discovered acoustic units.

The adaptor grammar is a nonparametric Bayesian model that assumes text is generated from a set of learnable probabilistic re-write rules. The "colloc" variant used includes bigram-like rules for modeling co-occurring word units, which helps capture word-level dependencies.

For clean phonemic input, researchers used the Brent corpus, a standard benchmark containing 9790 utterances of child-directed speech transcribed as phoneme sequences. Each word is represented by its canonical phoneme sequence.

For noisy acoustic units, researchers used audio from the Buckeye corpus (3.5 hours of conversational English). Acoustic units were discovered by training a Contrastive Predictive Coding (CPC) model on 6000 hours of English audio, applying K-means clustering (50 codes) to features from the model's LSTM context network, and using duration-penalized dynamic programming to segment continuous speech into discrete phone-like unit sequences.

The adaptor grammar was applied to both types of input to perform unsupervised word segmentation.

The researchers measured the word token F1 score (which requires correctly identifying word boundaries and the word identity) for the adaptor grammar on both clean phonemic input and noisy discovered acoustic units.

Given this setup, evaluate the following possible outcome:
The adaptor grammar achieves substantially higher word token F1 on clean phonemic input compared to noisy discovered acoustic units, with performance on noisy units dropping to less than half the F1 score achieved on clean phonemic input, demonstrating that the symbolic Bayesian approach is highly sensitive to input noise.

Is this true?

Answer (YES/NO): YES